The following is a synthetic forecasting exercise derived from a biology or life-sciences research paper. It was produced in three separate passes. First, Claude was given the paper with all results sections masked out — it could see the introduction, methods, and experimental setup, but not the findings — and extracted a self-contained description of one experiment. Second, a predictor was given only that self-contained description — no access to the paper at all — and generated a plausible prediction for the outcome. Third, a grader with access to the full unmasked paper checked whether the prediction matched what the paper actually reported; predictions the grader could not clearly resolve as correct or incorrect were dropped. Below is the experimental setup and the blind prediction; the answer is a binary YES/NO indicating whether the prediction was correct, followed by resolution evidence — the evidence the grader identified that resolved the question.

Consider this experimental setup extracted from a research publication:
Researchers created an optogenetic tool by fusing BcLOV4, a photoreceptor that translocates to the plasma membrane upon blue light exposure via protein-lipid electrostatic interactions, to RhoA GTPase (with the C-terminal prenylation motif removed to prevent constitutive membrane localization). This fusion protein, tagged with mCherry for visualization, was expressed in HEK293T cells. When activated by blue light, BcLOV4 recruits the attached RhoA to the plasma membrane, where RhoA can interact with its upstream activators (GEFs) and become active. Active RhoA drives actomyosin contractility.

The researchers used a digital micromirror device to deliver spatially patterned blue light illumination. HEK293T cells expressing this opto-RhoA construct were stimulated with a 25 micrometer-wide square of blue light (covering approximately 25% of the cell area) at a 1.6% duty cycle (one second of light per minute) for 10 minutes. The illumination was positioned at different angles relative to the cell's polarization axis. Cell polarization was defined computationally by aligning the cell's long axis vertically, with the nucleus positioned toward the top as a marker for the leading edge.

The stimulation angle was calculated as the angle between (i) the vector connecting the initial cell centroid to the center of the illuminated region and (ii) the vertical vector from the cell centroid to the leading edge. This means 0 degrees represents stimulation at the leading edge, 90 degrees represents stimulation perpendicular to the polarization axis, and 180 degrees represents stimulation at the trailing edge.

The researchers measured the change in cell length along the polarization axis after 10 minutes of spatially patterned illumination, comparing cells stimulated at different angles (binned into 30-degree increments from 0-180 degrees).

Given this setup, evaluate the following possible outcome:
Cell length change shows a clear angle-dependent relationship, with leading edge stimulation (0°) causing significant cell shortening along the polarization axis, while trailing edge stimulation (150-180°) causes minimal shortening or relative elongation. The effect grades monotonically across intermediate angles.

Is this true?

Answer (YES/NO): NO